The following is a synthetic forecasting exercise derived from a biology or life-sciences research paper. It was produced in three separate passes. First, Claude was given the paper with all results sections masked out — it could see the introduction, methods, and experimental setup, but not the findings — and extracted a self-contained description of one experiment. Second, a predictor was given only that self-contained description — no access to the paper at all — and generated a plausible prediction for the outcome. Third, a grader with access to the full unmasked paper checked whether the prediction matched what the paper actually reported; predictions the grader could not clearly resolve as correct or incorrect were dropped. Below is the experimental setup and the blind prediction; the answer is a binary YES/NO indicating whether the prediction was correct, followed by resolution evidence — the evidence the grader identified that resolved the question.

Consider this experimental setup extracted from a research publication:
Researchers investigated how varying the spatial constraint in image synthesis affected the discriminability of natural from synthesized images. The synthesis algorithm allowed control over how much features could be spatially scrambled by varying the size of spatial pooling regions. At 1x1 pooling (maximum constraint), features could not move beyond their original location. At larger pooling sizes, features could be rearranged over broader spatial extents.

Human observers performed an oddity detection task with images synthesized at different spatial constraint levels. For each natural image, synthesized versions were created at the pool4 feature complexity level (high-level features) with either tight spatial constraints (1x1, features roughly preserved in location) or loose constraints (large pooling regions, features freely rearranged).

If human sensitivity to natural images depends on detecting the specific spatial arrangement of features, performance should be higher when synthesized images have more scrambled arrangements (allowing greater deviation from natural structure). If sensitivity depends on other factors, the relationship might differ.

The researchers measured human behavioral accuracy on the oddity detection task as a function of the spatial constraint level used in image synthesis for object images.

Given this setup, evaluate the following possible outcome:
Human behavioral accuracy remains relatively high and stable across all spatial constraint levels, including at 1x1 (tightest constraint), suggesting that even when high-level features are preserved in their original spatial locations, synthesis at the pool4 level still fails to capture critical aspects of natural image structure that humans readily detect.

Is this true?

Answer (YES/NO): NO